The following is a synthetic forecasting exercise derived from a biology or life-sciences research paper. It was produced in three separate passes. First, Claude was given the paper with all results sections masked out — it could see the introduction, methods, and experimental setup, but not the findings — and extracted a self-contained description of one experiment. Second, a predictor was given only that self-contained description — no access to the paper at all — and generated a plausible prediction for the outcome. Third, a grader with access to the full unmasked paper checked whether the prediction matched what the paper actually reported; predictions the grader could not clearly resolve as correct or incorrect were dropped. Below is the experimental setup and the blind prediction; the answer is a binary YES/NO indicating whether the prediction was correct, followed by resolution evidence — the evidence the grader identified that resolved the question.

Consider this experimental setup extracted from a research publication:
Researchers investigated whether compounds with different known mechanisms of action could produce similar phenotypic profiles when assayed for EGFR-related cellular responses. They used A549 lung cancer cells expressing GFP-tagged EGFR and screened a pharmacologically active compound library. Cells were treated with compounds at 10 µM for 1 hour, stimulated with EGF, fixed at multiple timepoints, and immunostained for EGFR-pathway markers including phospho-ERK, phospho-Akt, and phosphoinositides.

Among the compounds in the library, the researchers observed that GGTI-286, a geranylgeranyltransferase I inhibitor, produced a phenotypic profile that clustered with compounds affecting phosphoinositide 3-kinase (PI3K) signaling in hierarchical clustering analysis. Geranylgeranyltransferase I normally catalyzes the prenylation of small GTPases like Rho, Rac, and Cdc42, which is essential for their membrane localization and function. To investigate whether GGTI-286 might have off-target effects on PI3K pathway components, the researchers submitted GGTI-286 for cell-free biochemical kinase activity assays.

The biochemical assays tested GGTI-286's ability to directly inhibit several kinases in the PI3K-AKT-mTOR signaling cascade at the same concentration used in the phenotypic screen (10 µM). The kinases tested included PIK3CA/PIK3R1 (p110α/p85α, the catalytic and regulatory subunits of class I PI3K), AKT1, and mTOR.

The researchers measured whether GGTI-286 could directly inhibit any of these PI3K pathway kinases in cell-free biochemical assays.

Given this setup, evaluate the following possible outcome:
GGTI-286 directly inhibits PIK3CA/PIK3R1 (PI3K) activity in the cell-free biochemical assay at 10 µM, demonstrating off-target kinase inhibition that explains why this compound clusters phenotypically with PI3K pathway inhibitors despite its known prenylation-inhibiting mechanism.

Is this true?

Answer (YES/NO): NO